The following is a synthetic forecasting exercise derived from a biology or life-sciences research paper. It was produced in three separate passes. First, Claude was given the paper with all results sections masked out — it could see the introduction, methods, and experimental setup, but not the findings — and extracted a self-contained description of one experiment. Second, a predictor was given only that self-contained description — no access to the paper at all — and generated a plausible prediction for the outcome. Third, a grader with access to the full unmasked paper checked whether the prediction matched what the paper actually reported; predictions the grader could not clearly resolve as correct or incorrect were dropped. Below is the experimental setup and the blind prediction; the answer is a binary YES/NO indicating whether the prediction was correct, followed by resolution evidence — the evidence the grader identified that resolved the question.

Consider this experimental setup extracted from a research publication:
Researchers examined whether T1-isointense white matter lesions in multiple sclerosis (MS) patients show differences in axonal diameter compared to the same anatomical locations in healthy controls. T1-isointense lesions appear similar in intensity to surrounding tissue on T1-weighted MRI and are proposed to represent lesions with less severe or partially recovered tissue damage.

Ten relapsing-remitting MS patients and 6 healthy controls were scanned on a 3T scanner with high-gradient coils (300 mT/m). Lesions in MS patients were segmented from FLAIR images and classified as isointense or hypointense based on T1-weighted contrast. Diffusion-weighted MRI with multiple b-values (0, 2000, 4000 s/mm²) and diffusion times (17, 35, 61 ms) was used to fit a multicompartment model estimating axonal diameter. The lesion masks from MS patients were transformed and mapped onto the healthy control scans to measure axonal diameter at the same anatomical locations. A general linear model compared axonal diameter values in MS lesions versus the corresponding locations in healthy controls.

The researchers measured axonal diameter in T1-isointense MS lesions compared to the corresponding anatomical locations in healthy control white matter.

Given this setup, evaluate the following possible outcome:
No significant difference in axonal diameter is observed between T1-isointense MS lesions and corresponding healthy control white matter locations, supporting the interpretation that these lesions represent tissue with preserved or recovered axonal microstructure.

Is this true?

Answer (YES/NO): YES